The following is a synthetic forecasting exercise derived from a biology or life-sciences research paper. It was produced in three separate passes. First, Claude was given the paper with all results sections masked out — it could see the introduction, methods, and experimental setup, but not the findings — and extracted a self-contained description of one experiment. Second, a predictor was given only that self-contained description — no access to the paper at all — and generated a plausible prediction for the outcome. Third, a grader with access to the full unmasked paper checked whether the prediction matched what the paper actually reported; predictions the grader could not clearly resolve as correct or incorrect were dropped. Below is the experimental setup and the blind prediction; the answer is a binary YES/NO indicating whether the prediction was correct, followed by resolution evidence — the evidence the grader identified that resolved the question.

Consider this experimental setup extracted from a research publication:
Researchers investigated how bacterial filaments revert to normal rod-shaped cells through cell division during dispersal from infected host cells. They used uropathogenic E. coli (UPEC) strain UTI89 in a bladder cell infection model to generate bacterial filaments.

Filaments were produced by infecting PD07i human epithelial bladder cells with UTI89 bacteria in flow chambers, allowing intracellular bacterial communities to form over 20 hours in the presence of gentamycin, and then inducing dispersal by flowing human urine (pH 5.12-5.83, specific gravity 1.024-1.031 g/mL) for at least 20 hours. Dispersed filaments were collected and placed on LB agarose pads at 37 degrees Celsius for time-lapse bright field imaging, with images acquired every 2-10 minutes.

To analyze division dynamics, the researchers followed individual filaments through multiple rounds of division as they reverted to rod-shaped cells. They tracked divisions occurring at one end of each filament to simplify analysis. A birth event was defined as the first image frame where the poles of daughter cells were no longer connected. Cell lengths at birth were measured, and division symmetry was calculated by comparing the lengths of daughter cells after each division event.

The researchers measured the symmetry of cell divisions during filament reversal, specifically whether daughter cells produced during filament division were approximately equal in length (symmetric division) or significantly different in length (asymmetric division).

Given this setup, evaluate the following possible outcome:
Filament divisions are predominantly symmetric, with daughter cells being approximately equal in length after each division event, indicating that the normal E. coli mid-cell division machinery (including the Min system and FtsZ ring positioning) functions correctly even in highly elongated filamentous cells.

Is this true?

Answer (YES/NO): NO